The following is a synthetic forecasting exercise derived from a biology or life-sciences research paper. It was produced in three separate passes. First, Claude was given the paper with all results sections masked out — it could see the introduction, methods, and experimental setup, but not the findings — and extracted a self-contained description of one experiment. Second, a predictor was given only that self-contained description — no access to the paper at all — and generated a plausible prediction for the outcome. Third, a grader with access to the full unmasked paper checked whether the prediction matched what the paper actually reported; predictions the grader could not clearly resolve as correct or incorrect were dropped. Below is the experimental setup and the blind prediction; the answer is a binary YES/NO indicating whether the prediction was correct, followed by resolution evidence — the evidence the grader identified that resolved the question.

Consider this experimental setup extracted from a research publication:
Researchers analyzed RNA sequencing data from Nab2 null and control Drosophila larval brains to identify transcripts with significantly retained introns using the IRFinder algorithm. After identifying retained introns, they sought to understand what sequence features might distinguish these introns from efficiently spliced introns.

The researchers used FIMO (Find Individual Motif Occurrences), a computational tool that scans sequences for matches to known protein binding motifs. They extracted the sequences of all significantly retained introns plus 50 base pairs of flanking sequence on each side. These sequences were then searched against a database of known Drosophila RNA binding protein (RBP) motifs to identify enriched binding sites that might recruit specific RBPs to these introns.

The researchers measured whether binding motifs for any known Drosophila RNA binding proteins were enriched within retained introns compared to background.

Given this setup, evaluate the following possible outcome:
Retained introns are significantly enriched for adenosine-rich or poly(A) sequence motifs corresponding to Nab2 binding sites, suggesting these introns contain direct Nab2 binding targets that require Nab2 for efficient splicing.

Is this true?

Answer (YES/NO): NO